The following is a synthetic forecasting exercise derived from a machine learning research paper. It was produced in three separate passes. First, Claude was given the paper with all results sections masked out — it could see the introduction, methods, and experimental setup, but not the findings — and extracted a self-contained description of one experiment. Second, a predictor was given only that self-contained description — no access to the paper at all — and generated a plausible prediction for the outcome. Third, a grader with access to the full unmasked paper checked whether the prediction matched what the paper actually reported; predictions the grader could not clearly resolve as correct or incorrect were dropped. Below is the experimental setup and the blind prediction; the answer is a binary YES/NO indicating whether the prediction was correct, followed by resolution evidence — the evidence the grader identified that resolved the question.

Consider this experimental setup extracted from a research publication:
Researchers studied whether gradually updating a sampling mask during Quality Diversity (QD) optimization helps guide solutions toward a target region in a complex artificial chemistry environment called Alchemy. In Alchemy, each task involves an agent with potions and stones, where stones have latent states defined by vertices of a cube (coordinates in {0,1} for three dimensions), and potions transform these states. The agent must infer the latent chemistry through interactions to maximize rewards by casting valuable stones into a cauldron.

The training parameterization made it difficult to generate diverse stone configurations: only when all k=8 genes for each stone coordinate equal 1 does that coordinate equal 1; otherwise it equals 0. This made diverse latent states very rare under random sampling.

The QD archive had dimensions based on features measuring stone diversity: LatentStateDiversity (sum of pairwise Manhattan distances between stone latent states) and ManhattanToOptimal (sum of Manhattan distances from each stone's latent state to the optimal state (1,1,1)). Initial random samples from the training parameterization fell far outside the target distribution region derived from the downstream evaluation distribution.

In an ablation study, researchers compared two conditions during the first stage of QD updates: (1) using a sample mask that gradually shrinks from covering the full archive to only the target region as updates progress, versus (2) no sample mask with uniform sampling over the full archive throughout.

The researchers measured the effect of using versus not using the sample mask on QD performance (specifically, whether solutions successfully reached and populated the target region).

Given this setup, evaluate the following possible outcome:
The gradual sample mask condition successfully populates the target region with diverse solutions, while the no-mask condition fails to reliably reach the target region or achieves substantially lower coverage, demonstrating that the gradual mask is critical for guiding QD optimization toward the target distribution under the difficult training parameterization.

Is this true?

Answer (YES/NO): YES